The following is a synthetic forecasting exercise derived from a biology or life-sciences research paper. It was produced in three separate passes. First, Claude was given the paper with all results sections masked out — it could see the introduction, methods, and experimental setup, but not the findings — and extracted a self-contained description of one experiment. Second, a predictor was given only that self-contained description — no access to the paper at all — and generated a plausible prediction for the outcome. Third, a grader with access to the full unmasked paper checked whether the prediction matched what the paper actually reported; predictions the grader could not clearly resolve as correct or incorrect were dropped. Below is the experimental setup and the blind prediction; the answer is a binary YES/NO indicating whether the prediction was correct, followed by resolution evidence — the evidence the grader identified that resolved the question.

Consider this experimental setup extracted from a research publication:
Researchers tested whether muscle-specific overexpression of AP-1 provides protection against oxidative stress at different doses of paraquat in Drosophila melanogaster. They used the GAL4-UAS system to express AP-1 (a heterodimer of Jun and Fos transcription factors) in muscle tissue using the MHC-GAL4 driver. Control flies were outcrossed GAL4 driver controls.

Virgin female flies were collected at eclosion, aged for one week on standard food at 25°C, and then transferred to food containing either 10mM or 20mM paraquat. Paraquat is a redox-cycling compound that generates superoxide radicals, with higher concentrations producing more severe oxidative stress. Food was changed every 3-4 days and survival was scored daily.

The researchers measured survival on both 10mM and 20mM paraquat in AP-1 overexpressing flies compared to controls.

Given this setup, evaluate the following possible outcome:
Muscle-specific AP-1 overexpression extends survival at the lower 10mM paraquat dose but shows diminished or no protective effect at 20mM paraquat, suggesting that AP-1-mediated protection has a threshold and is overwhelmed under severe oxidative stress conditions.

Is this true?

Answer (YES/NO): NO